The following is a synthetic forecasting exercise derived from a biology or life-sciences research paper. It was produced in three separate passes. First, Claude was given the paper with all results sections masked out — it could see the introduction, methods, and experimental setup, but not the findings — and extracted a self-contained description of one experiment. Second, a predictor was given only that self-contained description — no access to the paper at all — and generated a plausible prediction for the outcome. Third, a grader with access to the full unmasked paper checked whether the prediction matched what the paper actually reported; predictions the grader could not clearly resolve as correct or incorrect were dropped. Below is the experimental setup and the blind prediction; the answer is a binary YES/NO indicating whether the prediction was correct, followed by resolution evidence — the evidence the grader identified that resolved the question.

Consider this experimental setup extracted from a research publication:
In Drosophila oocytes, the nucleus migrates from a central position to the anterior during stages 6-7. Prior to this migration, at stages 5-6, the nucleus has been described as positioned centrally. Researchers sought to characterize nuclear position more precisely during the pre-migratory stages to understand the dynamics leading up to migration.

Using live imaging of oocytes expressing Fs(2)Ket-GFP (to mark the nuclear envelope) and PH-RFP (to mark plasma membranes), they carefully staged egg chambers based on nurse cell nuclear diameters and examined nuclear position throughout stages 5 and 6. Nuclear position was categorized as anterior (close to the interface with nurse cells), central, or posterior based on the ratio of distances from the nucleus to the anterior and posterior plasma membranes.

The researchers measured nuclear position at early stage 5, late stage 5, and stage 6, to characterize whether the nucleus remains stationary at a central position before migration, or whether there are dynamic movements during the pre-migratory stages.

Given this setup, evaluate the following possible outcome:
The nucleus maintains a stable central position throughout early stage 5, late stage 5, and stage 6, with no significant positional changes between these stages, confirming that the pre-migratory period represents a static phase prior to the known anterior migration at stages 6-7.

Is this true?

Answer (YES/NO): NO